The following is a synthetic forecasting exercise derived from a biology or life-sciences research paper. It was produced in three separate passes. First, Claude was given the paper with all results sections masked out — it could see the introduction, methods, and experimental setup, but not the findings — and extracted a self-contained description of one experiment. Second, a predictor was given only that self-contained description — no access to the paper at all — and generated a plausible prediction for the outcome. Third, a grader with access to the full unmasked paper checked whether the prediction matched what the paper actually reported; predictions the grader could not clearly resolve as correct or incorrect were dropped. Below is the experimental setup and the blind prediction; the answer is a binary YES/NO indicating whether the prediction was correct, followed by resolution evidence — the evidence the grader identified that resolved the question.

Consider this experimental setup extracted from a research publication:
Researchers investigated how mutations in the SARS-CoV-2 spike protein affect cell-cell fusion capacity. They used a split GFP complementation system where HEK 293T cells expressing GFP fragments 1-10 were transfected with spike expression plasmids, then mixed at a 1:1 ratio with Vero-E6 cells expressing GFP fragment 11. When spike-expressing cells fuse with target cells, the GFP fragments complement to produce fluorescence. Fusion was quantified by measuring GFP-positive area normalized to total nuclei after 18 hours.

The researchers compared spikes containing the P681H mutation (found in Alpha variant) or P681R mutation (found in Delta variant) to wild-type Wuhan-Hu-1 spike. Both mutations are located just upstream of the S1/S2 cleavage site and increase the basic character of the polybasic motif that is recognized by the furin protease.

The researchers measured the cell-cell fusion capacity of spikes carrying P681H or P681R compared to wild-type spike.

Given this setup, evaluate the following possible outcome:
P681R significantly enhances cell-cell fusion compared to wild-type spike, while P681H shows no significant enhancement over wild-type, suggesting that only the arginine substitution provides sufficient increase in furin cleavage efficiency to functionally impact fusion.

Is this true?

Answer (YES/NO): NO